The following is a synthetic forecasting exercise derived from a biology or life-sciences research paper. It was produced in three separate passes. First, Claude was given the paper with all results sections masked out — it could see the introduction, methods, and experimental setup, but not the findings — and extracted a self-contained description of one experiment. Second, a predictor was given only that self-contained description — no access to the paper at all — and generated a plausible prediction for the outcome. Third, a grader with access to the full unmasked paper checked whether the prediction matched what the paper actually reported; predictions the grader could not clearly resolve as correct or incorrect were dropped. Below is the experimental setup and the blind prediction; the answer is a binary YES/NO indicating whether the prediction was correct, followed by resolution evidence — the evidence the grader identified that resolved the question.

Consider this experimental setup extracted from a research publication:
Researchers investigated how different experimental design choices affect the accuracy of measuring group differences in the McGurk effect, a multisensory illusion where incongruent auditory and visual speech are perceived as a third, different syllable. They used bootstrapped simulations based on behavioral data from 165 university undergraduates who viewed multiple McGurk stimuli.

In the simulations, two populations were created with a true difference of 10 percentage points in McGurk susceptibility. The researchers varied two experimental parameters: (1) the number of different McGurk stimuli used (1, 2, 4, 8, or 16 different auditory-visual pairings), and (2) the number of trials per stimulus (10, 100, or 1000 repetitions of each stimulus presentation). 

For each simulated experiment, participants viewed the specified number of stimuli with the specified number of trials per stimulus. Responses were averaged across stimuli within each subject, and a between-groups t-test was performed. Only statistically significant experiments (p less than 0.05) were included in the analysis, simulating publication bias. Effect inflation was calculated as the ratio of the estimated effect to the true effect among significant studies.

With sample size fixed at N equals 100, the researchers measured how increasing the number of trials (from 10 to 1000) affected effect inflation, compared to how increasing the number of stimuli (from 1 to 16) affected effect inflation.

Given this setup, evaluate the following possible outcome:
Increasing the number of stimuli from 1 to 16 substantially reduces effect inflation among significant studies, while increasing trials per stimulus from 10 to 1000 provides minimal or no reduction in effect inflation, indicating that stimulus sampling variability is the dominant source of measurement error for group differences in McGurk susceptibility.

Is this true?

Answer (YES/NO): YES